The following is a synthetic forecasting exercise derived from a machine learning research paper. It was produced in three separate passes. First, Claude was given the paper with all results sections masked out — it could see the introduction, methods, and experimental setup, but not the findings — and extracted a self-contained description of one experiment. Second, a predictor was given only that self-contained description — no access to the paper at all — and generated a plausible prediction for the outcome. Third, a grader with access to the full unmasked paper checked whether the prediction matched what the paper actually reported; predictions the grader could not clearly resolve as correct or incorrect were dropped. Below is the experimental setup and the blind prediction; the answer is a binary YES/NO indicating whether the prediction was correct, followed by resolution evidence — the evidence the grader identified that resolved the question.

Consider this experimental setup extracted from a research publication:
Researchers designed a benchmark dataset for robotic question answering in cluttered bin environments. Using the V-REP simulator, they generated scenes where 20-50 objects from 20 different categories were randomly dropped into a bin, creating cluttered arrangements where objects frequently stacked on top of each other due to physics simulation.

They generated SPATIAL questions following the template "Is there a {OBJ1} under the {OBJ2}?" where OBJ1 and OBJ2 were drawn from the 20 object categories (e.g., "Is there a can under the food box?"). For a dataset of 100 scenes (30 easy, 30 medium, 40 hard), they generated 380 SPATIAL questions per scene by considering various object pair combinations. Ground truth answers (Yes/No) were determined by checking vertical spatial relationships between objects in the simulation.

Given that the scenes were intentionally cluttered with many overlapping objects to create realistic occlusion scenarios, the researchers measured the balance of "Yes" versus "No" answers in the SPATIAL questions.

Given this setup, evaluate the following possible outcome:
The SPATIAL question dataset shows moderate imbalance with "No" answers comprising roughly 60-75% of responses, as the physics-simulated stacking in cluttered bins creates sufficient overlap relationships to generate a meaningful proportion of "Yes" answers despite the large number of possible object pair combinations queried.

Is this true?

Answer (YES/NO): NO